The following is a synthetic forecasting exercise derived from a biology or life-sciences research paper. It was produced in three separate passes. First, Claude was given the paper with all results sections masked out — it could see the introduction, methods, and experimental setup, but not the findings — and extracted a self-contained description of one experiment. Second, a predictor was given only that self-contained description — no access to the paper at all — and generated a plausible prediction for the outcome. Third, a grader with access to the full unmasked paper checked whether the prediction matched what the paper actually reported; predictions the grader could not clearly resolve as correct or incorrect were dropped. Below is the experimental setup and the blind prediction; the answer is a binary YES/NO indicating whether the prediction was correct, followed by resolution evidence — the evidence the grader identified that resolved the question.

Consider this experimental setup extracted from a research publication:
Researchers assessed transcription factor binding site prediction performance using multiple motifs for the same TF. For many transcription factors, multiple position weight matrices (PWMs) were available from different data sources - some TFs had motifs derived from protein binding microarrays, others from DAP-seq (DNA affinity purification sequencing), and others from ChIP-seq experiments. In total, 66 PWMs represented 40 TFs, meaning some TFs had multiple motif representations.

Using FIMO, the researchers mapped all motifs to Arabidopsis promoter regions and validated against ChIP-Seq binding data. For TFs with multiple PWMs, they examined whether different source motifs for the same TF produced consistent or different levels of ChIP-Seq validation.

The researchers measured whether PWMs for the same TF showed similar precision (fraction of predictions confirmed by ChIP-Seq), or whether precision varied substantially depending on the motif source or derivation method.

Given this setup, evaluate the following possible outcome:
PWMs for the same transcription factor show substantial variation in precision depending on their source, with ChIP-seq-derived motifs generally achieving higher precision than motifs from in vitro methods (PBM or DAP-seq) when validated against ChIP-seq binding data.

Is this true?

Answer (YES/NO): NO